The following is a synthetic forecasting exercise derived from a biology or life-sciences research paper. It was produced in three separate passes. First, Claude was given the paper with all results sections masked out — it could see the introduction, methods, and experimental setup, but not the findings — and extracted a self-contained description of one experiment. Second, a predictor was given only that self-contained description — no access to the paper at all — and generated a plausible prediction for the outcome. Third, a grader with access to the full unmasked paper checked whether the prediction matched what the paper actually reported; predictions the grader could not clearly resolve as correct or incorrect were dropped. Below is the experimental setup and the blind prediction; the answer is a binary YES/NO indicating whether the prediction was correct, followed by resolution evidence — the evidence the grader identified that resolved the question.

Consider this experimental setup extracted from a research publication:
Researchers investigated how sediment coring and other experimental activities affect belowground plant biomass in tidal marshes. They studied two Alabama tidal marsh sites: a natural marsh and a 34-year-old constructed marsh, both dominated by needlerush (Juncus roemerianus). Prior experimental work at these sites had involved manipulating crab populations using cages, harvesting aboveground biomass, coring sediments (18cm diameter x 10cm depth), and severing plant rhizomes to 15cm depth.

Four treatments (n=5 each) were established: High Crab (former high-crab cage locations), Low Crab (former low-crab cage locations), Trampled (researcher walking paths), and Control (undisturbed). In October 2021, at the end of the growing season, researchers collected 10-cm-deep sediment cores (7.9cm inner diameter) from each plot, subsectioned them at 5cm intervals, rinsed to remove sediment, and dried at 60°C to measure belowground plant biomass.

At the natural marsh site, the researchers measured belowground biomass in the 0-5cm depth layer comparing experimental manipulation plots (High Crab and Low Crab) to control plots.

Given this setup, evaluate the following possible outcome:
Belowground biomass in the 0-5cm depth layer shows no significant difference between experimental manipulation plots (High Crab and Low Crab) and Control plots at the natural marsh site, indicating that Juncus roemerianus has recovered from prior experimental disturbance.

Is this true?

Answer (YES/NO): YES